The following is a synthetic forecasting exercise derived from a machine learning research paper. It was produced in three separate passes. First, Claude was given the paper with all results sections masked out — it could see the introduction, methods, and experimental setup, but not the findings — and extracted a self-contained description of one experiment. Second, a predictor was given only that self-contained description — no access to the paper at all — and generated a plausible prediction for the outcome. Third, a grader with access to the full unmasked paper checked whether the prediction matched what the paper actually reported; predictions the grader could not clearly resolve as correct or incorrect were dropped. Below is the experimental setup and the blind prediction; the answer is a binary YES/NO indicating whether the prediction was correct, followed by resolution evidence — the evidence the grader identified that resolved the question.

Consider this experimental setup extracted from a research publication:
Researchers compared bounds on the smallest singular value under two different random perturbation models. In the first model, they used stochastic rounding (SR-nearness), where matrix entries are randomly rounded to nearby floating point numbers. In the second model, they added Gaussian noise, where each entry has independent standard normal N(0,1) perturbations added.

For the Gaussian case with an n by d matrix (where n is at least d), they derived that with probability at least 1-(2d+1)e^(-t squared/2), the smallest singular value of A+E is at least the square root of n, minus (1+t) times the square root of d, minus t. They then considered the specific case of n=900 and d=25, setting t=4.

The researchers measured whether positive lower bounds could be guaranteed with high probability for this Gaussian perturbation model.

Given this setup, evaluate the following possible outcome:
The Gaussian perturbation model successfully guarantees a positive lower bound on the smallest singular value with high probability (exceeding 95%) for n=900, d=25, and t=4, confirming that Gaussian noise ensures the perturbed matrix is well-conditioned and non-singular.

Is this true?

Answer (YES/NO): YES